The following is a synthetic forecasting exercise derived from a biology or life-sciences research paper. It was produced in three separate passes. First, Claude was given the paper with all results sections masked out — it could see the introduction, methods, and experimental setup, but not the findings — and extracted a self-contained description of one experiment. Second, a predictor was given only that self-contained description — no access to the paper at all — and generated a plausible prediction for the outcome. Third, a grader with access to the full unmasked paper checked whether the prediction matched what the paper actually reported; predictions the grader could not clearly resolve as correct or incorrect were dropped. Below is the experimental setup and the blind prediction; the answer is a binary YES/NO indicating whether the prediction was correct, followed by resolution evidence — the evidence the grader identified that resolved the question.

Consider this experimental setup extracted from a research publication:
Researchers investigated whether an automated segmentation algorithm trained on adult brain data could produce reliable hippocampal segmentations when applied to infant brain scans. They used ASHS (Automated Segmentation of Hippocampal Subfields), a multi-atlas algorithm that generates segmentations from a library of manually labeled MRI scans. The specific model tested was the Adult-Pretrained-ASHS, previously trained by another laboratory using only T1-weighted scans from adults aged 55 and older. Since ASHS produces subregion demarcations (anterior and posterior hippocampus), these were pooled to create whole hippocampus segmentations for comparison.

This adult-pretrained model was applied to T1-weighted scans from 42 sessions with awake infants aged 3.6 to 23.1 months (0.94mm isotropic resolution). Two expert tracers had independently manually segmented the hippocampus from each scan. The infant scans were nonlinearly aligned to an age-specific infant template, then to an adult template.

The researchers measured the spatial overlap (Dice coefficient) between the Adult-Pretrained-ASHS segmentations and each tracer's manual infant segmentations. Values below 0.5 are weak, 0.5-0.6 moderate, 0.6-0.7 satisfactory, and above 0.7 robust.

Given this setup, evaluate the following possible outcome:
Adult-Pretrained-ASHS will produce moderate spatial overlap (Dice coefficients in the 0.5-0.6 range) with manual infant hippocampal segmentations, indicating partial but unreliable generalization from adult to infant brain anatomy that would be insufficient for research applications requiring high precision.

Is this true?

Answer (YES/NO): NO